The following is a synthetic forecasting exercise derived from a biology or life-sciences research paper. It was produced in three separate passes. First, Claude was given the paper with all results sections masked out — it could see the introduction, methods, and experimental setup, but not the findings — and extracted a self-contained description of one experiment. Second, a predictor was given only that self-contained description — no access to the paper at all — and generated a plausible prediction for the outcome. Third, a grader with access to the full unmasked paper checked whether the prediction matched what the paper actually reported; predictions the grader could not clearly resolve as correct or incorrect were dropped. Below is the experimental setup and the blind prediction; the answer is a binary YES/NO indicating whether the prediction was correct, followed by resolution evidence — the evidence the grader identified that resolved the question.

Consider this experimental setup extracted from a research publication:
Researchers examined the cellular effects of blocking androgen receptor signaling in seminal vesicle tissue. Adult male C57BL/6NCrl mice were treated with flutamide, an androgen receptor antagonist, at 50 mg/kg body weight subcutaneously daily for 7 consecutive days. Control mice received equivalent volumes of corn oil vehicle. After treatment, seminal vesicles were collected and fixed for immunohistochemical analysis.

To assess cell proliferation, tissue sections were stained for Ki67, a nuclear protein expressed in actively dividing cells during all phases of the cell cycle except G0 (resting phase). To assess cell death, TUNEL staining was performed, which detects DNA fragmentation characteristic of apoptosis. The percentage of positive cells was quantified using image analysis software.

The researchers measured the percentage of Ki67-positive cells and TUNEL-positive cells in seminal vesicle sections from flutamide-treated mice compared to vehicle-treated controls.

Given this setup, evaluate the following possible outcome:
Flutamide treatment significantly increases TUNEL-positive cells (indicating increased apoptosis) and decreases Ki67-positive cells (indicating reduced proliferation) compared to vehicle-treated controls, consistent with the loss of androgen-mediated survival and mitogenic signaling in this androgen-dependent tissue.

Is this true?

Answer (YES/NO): NO